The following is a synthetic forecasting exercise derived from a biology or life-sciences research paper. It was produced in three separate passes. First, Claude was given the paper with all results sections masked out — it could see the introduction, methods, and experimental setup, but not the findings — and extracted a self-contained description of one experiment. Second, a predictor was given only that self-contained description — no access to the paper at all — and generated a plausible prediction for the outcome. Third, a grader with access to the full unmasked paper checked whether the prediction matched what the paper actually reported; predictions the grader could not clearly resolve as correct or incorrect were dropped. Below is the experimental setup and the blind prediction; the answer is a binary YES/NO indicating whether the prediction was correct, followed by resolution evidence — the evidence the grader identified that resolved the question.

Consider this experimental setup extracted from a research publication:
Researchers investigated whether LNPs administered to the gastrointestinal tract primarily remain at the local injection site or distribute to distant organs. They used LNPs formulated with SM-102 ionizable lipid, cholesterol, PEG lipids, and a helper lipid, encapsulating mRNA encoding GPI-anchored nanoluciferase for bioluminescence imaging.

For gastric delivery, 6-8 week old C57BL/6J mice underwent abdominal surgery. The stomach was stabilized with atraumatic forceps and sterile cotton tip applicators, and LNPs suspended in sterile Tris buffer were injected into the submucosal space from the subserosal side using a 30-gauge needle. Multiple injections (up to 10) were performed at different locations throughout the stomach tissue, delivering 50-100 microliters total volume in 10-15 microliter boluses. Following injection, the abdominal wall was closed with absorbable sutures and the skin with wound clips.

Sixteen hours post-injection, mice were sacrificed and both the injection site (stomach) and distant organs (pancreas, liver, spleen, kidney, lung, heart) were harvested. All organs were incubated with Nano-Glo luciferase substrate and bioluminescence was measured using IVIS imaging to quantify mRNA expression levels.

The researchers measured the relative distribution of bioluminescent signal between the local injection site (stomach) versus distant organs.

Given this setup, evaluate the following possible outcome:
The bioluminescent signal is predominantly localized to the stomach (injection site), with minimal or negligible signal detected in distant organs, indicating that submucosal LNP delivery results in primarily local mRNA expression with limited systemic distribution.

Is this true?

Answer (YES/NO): NO